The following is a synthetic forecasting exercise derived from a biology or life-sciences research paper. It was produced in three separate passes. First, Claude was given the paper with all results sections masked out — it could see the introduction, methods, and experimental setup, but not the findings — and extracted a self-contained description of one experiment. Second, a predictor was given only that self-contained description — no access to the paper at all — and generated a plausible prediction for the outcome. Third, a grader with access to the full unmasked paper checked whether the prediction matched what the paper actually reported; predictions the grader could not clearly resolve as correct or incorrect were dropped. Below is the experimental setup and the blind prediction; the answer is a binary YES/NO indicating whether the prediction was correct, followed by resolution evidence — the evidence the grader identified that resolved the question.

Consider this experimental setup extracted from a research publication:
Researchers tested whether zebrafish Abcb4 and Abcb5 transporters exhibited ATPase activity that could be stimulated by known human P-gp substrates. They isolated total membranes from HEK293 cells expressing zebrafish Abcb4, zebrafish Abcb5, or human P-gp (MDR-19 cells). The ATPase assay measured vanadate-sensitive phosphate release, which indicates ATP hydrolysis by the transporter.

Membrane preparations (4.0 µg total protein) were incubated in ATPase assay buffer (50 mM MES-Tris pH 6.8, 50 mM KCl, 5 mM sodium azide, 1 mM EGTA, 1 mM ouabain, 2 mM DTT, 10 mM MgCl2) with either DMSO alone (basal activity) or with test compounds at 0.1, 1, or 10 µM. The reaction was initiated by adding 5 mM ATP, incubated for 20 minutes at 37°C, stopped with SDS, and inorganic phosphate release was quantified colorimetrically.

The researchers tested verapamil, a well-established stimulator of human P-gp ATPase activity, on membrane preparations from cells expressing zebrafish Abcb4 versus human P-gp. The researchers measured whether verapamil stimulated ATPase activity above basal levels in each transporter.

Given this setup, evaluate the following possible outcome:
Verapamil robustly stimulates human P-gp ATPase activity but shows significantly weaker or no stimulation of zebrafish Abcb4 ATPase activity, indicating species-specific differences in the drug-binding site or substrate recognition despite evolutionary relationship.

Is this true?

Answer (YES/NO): NO